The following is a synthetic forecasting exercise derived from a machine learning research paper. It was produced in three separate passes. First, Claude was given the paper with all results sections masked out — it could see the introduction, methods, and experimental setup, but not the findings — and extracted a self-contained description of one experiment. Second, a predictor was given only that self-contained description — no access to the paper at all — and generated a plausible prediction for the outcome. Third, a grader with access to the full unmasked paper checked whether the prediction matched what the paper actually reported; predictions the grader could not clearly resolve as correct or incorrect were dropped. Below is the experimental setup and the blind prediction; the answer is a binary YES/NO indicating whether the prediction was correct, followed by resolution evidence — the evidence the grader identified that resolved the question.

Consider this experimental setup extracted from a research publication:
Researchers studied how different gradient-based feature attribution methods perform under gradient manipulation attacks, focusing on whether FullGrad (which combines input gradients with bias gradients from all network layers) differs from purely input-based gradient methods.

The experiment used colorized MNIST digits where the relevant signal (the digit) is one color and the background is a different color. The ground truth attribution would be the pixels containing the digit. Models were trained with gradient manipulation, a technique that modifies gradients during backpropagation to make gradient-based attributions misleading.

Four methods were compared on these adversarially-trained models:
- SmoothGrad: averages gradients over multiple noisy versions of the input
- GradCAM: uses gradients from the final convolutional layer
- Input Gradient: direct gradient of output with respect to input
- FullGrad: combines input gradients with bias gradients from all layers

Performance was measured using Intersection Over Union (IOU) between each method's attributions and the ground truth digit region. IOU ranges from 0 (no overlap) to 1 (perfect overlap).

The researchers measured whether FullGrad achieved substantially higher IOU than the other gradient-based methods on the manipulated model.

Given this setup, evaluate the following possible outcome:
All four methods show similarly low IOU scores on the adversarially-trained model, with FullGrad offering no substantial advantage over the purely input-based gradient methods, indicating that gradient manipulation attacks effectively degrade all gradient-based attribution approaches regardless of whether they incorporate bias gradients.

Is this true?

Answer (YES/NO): NO